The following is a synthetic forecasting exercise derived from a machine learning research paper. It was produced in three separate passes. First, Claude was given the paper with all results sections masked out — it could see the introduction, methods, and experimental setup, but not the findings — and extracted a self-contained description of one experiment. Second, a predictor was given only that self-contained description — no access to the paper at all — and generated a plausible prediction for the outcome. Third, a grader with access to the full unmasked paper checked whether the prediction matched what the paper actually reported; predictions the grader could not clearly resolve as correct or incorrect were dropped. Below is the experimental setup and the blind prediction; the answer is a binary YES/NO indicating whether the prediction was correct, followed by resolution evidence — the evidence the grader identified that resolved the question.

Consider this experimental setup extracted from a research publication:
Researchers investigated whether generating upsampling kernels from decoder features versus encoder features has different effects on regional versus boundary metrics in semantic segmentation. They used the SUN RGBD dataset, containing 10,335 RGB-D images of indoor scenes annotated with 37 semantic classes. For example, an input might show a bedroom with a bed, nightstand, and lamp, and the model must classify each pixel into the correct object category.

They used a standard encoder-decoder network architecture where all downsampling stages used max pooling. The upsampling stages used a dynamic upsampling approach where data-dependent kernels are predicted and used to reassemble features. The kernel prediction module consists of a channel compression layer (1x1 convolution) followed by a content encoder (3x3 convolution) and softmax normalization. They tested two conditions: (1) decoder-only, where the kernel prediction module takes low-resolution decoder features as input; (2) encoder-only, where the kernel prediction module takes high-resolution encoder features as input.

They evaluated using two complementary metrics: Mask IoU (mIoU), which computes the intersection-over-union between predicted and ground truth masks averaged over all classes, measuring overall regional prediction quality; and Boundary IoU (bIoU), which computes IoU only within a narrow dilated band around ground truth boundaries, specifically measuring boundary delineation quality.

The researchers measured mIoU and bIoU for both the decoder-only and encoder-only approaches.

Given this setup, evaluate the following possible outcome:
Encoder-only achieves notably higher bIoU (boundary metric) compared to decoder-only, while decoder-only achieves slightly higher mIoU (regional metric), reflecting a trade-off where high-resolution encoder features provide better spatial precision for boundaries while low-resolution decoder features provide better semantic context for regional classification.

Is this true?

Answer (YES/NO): YES